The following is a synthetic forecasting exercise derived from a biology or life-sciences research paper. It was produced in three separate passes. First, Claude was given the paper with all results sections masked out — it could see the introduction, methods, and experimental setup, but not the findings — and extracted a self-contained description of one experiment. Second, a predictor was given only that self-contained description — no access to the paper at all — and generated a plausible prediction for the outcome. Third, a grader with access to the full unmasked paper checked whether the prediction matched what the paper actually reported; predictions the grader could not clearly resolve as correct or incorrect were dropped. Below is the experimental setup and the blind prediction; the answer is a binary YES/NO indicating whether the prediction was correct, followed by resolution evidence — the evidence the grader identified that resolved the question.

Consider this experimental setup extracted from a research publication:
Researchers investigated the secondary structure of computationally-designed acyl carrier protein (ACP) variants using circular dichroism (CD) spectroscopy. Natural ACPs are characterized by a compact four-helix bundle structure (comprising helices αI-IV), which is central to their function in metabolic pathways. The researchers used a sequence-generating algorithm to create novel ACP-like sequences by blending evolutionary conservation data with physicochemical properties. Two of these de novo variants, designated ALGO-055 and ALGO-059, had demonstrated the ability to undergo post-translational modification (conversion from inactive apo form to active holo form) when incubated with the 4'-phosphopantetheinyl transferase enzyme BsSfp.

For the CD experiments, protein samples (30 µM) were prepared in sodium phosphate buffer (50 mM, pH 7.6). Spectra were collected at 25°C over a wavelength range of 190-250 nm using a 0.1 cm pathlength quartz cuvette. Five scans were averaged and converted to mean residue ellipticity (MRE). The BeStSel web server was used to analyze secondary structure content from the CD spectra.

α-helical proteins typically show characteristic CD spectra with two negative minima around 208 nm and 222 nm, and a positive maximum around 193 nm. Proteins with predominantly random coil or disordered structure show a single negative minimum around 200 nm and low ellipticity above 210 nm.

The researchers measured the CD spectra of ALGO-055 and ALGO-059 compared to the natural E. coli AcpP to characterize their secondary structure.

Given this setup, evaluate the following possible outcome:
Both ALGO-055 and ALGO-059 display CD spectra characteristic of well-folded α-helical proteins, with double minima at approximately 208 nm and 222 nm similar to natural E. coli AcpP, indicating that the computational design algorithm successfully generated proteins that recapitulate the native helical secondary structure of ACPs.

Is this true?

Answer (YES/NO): NO